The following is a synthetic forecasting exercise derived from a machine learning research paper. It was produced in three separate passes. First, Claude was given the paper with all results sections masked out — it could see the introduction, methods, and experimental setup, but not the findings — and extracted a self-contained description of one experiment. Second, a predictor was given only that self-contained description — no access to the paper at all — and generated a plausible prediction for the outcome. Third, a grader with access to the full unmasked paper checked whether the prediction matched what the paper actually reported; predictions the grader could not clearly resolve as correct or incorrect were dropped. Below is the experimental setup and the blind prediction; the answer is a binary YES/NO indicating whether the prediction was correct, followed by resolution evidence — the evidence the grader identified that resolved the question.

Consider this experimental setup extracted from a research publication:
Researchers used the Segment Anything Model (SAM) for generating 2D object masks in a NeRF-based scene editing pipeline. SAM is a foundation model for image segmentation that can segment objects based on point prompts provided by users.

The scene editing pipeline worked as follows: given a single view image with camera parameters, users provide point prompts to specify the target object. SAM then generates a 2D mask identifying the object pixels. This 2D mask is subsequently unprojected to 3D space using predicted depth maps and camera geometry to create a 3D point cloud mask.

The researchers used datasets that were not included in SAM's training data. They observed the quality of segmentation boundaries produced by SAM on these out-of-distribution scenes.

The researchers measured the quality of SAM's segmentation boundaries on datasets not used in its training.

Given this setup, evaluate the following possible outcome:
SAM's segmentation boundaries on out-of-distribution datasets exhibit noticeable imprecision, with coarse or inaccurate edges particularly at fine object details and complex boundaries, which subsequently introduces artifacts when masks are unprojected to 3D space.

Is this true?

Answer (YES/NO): NO